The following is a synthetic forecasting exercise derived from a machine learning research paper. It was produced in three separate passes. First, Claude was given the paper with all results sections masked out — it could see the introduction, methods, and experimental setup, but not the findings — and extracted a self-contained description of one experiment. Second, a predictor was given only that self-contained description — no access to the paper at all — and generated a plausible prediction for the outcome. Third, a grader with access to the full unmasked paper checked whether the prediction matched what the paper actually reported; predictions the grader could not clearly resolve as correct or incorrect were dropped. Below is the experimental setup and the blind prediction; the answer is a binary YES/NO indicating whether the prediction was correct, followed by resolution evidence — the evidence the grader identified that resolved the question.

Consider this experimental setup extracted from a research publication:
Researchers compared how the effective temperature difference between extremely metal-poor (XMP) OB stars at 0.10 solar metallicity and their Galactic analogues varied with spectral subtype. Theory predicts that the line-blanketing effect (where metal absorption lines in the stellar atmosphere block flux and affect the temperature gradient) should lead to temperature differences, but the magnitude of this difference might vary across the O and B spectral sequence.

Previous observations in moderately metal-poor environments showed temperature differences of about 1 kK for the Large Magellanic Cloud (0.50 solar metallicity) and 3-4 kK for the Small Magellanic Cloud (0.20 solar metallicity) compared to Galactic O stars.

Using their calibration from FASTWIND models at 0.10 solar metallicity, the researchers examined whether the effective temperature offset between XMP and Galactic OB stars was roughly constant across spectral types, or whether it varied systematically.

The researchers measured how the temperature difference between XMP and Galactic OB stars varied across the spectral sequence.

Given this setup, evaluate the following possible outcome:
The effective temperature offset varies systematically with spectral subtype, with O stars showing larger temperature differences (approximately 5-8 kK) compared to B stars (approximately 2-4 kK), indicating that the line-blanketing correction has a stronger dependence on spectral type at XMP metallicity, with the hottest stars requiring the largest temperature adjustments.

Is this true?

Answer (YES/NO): NO